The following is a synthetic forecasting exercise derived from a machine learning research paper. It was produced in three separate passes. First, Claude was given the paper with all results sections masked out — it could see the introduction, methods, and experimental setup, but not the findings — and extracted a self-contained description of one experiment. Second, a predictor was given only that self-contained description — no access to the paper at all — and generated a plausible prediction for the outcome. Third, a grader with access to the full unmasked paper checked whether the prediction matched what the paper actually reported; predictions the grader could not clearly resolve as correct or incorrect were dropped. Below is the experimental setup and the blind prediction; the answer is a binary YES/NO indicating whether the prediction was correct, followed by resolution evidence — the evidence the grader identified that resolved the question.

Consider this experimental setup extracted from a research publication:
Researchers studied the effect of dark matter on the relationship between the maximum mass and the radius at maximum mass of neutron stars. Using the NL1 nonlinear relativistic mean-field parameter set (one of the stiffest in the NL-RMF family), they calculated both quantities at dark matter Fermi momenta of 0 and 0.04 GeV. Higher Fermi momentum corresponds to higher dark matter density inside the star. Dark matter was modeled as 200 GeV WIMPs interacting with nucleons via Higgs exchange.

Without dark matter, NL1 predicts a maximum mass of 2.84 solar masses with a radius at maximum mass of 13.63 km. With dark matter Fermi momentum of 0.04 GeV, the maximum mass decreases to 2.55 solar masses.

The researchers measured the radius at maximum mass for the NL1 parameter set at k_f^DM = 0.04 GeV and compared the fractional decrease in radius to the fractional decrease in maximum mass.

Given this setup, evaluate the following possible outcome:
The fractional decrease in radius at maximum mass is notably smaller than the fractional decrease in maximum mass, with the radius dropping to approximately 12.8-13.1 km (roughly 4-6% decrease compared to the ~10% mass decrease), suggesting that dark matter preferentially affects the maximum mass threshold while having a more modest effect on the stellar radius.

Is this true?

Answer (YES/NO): NO